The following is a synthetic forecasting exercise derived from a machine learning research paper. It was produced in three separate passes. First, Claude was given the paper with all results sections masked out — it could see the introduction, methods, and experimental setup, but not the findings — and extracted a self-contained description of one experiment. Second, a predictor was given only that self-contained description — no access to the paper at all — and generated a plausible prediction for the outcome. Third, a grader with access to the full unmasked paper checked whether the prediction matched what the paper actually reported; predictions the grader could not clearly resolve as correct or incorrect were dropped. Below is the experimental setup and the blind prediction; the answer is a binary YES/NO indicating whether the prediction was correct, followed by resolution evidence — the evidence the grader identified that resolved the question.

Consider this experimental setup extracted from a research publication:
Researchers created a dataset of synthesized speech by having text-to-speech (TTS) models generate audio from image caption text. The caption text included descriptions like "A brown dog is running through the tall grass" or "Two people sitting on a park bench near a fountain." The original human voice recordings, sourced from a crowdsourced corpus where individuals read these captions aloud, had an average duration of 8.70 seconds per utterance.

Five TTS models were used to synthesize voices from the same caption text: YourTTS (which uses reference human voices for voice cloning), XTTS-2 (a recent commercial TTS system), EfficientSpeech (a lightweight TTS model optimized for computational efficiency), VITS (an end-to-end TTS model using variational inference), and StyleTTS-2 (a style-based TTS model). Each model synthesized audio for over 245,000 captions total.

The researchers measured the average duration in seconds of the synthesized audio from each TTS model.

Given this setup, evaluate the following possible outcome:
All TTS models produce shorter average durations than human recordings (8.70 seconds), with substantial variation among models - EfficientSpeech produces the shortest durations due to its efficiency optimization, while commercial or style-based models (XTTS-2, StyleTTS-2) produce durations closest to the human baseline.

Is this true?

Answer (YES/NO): YES